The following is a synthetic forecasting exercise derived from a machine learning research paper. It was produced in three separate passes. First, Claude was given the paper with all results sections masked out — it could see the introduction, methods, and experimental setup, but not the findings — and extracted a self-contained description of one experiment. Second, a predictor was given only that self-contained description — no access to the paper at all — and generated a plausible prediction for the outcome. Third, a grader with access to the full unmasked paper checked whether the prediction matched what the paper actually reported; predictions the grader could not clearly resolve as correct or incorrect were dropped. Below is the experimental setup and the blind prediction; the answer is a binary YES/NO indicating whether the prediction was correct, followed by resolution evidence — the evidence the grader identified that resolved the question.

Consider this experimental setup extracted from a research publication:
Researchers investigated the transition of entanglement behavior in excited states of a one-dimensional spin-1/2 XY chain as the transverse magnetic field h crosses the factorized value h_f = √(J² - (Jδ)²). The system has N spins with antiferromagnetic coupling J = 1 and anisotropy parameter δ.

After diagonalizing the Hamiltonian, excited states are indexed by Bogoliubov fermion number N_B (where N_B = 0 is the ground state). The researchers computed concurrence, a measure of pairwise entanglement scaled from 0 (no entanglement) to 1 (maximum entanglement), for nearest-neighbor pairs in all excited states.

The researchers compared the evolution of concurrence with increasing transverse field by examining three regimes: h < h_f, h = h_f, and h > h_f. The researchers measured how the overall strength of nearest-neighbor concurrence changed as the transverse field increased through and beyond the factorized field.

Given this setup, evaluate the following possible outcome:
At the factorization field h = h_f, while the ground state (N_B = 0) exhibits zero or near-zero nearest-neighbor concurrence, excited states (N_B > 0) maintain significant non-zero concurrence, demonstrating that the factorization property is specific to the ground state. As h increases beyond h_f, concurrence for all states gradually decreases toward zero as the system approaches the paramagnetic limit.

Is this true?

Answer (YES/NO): NO